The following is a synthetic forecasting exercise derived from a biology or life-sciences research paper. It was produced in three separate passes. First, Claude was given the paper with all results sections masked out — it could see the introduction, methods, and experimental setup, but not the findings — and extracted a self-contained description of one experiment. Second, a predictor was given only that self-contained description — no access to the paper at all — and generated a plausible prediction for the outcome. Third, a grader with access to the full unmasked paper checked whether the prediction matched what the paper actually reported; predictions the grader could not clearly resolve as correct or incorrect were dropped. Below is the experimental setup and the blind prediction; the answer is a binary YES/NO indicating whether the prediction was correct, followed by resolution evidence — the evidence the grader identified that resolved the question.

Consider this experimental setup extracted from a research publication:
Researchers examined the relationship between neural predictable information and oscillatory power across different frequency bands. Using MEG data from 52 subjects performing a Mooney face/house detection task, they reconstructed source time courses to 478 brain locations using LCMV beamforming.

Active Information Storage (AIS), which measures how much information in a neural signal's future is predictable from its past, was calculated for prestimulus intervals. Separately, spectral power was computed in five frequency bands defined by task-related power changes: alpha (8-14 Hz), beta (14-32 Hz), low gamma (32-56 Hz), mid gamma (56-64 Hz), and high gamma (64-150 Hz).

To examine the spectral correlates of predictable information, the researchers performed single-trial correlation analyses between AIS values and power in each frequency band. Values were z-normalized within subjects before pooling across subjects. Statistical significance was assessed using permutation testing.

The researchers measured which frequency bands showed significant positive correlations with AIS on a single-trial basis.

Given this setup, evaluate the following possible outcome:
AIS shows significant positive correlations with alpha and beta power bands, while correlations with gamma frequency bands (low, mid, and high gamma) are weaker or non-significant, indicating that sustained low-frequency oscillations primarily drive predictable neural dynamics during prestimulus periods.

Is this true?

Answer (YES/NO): YES